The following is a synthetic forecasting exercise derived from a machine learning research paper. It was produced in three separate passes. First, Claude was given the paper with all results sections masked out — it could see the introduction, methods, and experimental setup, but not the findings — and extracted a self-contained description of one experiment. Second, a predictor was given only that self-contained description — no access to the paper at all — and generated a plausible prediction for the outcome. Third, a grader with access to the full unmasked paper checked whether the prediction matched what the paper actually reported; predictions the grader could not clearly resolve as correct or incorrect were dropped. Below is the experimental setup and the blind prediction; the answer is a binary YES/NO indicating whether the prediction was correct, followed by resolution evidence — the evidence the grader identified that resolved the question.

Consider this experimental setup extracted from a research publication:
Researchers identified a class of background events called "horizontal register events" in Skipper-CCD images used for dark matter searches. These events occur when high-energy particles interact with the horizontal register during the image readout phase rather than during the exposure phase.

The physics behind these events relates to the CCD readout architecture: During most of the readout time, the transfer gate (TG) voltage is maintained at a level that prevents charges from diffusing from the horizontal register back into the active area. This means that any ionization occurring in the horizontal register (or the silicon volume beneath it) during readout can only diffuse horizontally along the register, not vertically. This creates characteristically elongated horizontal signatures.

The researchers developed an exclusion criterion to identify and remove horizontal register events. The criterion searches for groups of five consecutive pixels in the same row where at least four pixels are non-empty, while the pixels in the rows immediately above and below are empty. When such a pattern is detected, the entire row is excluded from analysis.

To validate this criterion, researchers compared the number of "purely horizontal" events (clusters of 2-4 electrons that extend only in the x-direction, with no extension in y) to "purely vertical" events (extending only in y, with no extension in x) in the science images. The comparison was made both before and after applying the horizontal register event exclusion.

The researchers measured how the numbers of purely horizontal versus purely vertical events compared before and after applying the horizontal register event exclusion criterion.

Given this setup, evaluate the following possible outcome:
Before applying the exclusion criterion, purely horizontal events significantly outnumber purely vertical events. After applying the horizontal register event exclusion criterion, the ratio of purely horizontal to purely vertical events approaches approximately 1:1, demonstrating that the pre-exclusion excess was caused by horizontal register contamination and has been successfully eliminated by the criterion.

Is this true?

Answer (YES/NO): YES